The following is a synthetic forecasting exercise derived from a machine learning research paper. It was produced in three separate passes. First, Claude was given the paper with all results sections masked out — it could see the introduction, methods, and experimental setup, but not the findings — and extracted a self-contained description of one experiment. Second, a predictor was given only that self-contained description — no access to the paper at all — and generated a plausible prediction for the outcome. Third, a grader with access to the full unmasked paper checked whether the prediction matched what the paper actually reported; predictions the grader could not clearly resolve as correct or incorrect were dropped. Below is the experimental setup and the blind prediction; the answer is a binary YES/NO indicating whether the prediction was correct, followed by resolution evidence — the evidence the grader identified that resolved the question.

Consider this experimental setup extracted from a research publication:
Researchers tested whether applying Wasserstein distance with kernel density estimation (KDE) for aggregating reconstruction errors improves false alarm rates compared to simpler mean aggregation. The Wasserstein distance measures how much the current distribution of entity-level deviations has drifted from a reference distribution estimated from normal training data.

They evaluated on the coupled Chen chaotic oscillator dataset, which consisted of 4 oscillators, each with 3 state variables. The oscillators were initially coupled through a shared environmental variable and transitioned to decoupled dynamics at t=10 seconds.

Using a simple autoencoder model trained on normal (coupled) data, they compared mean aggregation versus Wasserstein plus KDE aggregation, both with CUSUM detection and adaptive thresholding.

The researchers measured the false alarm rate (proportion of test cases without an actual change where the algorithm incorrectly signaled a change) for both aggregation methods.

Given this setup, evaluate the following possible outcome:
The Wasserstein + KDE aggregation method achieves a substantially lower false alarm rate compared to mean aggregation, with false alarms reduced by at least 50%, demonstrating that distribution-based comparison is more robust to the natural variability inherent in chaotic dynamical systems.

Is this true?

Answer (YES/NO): YES